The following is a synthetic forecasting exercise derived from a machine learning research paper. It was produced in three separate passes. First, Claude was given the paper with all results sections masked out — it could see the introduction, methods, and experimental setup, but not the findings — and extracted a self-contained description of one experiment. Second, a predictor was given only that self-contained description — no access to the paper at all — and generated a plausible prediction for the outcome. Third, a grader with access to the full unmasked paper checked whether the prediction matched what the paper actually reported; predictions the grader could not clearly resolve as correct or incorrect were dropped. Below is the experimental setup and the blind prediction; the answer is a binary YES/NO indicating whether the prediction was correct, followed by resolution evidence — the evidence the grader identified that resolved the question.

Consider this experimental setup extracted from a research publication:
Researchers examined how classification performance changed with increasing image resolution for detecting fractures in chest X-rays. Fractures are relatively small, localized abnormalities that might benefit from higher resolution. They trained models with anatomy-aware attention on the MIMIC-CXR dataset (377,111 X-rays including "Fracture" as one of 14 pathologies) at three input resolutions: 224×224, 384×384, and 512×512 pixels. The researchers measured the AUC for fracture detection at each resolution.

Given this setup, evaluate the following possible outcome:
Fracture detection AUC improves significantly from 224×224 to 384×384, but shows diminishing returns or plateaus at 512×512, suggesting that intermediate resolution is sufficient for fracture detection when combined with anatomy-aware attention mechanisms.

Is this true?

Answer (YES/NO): NO